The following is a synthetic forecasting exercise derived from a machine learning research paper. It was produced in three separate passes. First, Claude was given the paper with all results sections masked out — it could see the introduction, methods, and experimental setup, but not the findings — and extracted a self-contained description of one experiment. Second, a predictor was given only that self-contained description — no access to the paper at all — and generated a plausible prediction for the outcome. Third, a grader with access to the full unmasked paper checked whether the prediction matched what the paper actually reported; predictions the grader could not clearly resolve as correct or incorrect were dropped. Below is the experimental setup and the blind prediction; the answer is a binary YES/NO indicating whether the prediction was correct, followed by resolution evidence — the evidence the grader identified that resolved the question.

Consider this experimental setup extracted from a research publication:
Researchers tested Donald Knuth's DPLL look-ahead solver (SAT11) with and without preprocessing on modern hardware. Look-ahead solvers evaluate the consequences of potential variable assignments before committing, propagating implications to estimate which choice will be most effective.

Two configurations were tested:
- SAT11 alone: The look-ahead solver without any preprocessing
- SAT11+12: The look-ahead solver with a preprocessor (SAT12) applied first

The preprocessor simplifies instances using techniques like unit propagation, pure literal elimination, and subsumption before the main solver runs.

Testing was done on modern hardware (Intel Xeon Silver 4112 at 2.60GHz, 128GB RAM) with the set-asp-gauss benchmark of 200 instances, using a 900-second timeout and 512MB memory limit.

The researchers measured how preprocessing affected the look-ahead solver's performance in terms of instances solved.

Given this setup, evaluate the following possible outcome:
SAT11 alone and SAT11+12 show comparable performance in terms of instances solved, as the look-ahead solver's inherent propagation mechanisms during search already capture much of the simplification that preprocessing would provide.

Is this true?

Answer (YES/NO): NO